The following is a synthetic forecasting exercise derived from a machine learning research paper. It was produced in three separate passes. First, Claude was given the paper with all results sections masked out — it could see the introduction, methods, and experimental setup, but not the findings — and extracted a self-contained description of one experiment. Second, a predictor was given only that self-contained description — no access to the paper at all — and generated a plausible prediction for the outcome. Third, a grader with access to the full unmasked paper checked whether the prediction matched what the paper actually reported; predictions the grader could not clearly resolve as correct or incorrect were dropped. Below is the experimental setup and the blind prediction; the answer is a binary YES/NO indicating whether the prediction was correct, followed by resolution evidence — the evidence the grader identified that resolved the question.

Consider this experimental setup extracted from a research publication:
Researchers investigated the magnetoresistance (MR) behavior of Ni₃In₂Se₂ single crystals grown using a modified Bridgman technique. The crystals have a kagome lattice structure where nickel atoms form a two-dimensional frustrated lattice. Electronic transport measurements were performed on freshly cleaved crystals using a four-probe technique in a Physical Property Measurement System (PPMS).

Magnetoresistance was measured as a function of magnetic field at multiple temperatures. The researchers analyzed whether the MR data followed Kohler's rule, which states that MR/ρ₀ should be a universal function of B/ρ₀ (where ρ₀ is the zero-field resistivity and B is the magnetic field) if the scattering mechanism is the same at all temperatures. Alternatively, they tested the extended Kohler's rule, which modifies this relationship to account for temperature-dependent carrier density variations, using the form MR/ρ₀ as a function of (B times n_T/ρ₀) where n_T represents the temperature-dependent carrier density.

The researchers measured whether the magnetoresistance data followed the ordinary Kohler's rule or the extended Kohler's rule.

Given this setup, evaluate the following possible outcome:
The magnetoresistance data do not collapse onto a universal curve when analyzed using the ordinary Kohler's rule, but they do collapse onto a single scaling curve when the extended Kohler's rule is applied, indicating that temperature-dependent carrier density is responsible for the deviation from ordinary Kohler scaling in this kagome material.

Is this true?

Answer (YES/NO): YES